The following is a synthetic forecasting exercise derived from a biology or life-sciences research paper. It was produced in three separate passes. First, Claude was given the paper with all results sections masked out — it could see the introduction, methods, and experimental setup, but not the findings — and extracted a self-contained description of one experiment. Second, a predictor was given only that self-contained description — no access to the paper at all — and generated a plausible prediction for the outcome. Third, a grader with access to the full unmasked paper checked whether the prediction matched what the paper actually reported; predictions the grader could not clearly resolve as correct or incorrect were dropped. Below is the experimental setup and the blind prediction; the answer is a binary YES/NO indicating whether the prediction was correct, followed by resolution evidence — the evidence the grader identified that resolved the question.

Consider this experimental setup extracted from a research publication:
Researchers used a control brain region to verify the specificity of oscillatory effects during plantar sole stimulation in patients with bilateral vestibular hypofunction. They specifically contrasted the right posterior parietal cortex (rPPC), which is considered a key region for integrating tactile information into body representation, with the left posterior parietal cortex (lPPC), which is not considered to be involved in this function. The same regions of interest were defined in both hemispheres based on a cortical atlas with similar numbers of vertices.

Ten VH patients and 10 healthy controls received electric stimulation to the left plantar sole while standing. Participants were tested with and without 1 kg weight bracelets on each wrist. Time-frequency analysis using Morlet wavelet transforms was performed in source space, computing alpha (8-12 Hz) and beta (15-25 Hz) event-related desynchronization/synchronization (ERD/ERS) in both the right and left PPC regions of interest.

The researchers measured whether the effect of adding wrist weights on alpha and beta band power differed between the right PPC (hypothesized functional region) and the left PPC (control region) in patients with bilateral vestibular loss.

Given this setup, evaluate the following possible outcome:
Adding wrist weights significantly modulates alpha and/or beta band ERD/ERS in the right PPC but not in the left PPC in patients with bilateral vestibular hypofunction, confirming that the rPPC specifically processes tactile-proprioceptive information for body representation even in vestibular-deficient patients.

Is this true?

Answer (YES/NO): YES